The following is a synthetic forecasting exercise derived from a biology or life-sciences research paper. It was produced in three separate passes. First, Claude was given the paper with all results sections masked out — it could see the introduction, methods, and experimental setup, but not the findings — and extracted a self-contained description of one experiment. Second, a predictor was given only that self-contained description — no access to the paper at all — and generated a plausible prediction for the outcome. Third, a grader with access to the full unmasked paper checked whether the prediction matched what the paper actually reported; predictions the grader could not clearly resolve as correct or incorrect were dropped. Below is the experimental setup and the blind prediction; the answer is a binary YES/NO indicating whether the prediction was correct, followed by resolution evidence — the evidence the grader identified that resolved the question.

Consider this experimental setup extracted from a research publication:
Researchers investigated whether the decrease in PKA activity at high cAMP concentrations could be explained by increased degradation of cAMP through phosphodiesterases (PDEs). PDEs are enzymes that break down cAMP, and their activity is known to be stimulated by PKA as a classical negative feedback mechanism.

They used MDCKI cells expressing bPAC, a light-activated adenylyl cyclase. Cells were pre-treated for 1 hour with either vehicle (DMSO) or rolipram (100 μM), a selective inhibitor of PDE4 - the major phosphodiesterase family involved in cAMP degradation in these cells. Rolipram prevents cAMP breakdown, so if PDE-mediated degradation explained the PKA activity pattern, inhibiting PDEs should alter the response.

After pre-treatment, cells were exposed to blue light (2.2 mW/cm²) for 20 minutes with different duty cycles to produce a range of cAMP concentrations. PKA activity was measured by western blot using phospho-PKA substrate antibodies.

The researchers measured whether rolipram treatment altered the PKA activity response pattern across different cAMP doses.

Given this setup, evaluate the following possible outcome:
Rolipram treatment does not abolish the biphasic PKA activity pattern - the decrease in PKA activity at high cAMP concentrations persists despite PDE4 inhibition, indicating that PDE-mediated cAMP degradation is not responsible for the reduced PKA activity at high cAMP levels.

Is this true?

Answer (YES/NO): YES